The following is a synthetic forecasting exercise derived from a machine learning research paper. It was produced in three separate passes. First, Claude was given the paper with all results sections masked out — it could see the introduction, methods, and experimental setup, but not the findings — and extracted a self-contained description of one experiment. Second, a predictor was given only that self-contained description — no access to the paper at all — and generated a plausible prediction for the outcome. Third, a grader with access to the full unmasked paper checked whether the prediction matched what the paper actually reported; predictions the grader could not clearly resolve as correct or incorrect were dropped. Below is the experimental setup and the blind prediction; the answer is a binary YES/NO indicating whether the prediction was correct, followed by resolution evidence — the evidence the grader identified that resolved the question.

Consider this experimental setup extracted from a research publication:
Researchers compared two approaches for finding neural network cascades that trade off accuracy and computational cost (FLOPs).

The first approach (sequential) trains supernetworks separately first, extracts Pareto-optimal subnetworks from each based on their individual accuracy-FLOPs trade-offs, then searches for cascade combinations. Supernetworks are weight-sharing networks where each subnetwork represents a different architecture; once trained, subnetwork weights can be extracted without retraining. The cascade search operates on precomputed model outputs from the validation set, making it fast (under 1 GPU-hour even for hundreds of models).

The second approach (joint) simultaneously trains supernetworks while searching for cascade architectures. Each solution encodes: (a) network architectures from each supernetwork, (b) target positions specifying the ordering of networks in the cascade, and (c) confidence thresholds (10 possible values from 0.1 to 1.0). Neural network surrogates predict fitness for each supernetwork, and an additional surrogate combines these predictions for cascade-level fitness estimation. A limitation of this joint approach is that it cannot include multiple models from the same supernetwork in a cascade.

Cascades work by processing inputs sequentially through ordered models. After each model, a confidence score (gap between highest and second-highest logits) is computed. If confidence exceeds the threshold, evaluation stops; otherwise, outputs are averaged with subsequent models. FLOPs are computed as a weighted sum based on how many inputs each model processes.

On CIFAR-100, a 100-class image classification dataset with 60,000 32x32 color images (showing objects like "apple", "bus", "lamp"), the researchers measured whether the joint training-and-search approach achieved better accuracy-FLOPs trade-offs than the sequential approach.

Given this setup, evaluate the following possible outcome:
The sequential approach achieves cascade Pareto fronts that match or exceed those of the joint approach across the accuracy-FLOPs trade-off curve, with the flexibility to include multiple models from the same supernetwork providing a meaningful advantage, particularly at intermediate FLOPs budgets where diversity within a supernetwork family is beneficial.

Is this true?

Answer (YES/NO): NO